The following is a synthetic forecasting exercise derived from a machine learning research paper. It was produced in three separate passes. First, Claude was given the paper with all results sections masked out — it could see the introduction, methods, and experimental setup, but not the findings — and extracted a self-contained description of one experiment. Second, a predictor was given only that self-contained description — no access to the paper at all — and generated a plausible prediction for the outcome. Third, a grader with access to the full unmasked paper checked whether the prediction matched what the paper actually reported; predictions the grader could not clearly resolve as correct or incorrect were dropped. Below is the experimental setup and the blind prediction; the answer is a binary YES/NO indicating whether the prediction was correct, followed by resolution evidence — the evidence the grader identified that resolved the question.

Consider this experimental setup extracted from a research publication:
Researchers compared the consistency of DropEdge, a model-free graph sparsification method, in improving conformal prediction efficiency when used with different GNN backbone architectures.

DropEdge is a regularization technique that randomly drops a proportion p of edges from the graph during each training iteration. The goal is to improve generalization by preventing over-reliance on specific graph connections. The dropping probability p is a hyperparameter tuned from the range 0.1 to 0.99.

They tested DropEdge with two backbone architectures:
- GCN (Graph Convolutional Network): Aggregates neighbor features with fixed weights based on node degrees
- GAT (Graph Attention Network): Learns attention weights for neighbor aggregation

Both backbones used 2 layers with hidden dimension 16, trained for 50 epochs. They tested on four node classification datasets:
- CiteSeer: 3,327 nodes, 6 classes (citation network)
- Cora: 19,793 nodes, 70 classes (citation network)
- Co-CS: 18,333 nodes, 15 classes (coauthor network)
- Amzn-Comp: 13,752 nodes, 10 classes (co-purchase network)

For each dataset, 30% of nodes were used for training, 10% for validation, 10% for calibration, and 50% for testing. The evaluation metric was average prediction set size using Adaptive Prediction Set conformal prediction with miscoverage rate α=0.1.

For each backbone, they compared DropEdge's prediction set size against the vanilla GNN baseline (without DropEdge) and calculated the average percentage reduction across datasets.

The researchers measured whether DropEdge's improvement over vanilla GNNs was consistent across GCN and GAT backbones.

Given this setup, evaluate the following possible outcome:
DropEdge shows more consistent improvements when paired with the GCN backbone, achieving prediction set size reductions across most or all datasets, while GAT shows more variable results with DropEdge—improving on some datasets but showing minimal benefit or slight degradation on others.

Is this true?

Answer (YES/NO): YES